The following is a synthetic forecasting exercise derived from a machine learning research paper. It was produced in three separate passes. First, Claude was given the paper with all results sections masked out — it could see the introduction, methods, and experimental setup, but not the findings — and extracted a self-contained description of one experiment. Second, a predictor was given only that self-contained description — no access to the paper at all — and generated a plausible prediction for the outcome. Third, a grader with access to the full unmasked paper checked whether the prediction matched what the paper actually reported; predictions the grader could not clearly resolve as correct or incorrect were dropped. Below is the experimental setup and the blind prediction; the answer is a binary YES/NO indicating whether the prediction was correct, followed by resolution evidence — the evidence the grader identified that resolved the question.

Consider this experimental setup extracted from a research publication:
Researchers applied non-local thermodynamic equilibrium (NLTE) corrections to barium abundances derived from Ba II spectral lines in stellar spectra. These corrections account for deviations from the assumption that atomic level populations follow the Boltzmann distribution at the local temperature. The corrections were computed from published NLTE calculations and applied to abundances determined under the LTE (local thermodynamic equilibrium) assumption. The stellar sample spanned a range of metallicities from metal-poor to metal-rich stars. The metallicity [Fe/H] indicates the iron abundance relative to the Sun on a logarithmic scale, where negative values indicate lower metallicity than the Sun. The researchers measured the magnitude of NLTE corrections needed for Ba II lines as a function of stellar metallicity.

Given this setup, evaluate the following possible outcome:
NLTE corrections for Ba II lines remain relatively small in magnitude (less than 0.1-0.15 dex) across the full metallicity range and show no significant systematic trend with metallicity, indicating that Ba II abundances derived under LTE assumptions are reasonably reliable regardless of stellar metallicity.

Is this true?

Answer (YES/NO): NO